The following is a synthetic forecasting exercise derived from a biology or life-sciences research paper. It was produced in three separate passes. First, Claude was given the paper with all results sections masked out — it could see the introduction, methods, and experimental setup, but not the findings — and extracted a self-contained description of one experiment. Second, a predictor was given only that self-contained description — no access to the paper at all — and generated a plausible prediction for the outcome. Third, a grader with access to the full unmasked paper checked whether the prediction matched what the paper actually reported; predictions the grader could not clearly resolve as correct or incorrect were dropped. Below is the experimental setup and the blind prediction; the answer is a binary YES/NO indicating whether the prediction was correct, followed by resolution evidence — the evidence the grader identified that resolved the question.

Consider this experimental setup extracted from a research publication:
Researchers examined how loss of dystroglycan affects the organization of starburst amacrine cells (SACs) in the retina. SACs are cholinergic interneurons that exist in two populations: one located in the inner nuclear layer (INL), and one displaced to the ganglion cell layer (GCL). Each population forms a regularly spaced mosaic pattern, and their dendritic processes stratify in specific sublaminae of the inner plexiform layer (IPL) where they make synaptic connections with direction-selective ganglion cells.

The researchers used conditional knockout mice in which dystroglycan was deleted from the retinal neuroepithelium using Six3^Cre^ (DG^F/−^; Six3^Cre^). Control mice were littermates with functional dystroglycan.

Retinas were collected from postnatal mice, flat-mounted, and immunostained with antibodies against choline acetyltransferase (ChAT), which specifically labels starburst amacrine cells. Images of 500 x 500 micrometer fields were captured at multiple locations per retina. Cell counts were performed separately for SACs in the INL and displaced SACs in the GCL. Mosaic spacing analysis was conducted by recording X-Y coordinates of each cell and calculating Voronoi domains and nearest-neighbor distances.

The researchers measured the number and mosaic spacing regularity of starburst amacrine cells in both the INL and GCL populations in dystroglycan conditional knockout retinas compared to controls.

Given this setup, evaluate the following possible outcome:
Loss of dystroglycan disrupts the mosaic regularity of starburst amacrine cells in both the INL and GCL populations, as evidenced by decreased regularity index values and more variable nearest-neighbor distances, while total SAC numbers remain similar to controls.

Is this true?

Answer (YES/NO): NO